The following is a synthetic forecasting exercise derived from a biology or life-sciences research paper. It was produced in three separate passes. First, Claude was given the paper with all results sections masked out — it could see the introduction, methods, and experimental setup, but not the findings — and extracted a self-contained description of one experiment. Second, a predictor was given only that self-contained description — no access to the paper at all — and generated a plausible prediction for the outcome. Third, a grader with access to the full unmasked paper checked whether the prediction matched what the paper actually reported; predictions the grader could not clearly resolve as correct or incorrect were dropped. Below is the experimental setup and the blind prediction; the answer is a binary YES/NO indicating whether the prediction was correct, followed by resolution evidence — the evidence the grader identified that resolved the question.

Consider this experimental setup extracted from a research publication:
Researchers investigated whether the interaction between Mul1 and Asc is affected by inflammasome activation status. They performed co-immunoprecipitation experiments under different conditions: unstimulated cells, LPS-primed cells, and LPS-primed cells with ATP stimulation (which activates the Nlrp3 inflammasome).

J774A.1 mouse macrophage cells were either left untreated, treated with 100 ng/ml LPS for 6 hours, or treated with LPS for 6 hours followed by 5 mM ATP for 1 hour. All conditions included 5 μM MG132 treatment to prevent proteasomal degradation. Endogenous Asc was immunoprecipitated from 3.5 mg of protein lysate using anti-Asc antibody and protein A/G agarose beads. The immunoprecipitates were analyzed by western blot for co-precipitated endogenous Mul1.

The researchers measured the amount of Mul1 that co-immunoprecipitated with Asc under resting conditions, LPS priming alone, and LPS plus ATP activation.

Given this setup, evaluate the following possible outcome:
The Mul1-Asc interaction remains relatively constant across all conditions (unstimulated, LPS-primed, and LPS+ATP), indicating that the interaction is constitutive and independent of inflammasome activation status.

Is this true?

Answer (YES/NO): NO